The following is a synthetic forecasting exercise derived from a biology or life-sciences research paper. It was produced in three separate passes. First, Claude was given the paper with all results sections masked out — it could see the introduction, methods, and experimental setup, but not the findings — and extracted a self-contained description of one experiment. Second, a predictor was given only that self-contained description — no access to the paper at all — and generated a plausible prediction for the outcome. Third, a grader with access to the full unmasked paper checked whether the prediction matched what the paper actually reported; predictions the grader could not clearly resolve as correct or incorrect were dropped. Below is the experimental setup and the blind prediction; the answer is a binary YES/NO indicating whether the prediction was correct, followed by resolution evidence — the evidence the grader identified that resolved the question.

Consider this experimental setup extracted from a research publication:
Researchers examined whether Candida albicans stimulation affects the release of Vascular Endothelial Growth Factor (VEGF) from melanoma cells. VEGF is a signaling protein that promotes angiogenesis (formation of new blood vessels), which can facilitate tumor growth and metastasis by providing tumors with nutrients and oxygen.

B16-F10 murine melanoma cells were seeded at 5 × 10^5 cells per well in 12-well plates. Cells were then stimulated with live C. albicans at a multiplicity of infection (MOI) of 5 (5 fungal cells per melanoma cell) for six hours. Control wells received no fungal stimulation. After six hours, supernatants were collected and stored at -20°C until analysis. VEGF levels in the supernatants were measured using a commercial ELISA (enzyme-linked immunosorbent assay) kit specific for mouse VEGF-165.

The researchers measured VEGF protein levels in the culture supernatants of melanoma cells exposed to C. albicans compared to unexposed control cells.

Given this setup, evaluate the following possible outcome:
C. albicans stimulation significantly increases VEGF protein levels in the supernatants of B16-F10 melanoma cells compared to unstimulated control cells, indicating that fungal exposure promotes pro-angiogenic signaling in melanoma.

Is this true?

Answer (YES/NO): YES